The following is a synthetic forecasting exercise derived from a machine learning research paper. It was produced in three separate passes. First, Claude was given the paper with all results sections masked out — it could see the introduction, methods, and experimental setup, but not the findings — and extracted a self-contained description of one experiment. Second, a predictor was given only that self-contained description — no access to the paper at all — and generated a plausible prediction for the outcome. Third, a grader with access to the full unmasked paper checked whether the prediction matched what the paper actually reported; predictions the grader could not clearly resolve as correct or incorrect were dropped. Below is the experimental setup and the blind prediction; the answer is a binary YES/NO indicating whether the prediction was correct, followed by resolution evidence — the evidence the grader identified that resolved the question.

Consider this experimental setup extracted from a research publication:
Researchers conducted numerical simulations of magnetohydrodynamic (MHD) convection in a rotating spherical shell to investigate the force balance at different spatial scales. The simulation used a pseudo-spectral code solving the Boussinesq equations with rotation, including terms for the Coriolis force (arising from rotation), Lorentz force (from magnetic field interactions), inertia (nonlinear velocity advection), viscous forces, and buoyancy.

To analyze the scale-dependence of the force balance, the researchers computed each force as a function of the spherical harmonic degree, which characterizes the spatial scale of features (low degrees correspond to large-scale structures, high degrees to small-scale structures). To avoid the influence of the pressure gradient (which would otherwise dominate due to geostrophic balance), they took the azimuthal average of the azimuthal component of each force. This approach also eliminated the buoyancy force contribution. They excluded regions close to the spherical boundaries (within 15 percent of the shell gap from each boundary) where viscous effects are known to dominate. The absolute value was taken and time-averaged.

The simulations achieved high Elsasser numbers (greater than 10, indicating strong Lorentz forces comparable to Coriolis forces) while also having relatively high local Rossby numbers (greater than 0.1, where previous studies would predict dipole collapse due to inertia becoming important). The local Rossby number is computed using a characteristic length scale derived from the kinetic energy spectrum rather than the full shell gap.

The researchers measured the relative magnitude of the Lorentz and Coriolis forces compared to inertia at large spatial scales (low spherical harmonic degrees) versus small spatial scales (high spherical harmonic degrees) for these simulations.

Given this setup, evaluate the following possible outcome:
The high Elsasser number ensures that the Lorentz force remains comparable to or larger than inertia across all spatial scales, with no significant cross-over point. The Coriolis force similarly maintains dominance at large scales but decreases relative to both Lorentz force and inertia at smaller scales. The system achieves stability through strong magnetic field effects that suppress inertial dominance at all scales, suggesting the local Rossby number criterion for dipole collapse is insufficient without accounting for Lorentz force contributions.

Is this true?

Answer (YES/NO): NO